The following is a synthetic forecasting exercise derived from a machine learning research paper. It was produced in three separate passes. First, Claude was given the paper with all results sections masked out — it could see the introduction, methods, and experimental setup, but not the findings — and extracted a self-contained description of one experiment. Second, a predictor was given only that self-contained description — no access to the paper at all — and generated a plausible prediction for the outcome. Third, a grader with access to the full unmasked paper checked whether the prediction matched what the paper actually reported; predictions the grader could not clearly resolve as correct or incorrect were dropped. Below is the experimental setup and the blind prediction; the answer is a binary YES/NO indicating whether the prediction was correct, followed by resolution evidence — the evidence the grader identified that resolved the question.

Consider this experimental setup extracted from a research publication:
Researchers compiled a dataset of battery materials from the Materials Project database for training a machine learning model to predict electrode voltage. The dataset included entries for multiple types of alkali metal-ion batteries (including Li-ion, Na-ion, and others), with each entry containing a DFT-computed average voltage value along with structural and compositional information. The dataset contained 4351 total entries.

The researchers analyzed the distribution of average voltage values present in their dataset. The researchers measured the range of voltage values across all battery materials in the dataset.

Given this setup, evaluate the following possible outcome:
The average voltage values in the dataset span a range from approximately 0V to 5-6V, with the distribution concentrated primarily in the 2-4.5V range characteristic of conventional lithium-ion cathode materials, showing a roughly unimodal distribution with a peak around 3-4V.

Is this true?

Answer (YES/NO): NO